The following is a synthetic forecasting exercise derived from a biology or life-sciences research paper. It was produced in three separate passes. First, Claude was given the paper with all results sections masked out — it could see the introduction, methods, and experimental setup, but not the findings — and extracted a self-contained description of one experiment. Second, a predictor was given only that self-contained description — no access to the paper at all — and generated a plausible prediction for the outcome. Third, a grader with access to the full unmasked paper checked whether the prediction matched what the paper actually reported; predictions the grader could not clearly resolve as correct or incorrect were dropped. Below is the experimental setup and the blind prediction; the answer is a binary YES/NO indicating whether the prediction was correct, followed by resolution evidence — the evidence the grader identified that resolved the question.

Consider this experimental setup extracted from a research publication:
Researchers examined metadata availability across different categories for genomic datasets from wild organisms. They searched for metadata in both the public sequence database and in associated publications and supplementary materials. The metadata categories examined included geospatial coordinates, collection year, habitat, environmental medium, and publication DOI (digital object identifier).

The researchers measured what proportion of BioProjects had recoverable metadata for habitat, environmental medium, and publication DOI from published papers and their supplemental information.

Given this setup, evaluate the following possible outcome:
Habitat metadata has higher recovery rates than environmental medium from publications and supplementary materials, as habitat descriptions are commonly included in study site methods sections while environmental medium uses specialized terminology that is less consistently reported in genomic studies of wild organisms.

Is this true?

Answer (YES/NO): NO